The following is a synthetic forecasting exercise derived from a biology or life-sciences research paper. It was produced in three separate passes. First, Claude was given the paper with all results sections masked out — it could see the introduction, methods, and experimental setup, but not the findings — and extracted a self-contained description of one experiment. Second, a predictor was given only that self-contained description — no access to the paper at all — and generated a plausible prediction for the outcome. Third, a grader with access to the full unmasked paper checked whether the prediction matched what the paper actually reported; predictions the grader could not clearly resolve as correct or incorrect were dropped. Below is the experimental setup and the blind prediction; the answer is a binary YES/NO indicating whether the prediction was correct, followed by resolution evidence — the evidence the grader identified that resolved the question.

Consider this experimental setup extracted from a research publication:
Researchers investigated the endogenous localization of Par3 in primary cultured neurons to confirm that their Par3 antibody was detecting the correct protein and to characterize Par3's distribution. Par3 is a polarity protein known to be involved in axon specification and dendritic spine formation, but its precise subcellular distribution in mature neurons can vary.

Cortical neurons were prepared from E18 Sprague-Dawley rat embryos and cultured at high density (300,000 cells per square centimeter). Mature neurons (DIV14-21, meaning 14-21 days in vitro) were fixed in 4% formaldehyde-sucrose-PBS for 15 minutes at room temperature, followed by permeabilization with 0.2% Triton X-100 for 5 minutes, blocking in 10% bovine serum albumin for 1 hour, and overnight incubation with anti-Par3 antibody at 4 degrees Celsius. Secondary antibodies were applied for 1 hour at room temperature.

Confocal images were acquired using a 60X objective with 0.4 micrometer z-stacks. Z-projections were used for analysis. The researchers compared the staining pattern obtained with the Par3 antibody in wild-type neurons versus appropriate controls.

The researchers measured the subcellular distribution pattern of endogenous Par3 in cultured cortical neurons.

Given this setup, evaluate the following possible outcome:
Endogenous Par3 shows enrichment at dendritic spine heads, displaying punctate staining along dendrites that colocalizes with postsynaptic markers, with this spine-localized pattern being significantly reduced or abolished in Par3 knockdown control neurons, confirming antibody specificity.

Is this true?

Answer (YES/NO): NO